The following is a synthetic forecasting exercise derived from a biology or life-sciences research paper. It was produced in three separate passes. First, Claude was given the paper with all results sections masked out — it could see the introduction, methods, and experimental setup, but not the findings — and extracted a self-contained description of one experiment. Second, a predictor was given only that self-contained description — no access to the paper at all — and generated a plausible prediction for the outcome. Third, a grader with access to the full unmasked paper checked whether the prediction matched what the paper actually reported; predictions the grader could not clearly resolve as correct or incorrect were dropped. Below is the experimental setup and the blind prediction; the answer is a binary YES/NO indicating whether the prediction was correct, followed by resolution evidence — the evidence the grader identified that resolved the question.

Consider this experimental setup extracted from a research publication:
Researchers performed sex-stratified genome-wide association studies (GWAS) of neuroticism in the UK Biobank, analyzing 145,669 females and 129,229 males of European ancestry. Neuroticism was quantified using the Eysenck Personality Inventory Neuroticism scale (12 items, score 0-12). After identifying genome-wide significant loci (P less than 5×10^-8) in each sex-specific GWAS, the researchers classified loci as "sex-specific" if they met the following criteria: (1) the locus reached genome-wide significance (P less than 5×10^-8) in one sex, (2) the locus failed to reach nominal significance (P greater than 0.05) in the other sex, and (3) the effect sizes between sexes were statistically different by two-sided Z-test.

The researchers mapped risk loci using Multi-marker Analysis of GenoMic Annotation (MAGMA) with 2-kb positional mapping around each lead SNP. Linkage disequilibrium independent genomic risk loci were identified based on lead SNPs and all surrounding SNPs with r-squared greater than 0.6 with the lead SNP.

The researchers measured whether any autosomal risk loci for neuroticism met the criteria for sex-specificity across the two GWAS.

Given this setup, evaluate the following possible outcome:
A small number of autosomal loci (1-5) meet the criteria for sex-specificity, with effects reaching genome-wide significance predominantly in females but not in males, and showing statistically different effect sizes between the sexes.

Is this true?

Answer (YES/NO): NO